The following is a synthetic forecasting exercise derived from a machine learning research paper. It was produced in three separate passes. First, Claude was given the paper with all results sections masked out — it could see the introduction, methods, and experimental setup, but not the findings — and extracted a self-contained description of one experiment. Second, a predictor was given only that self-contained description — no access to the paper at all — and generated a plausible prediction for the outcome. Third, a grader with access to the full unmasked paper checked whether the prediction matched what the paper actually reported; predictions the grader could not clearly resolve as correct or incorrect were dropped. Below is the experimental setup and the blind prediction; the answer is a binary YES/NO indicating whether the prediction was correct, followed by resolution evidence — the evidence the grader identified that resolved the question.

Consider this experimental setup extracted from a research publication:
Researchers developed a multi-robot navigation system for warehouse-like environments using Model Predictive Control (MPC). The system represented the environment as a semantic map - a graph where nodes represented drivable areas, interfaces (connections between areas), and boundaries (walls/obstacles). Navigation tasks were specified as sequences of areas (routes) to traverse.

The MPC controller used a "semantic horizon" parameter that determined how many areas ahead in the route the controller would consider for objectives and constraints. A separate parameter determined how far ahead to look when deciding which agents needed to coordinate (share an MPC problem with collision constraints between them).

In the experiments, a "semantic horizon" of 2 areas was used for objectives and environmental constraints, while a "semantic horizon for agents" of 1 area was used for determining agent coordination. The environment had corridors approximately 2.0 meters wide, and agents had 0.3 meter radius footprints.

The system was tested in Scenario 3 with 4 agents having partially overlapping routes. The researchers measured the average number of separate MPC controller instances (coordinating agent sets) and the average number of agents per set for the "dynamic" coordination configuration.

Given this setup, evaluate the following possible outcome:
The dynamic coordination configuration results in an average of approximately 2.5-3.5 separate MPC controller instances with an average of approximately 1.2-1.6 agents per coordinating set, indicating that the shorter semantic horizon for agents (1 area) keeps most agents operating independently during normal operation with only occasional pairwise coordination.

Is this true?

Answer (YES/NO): YES